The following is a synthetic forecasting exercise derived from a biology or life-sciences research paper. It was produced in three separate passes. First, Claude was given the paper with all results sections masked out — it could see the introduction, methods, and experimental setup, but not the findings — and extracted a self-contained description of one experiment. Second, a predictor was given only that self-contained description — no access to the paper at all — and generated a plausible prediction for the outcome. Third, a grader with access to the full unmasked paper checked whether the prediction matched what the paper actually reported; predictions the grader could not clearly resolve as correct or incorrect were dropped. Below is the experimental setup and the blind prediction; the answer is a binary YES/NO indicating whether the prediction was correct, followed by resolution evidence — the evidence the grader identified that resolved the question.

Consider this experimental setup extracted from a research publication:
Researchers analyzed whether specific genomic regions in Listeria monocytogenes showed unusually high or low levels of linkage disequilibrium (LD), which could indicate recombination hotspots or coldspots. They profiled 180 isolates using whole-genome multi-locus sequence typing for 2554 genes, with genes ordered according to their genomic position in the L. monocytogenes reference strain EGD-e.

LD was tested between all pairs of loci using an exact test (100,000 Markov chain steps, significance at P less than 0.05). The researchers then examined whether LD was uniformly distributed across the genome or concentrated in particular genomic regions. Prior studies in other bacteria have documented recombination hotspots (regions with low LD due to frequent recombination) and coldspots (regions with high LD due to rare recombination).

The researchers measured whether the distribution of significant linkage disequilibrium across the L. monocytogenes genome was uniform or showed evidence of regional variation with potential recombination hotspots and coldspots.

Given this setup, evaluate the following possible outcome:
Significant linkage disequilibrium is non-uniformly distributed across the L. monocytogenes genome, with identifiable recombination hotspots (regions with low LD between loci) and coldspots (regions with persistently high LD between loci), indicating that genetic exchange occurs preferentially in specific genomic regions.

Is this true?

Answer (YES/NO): NO